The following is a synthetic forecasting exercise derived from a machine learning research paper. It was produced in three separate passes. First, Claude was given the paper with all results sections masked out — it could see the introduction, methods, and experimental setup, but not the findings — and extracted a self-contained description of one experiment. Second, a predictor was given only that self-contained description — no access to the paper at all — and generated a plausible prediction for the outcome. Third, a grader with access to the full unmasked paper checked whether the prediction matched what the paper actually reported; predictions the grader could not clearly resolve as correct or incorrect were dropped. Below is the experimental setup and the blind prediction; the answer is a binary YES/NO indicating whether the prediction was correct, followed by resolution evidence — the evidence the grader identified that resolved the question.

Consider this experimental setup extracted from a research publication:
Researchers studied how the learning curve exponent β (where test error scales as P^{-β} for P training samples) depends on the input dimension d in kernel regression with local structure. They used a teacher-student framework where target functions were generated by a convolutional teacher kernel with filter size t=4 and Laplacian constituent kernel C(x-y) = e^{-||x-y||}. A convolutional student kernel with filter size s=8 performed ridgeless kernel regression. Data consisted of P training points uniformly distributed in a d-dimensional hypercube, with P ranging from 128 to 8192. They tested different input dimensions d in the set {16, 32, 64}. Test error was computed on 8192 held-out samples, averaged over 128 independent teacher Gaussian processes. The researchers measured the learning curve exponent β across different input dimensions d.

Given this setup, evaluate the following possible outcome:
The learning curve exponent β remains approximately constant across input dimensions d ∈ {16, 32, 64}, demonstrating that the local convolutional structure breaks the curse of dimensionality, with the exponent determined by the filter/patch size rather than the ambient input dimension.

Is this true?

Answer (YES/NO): YES